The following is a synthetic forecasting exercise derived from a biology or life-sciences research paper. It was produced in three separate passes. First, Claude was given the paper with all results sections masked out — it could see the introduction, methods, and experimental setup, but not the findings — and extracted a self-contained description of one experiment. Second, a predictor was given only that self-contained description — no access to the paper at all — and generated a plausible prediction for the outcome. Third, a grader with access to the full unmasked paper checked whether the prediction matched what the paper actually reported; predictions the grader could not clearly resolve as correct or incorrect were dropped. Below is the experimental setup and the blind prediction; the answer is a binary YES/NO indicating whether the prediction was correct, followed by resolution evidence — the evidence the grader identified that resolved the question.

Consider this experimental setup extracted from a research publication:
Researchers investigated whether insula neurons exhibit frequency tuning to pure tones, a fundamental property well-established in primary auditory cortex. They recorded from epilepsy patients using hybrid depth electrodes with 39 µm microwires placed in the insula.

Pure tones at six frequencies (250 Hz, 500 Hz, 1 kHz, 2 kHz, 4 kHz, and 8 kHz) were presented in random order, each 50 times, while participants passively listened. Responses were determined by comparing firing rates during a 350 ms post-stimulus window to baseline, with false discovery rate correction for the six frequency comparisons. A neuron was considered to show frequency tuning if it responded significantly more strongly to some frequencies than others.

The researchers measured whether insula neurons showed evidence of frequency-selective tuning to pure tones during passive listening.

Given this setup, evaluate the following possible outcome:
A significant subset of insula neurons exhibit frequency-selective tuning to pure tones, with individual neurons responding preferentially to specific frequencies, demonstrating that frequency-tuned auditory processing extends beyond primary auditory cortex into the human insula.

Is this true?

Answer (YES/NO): YES